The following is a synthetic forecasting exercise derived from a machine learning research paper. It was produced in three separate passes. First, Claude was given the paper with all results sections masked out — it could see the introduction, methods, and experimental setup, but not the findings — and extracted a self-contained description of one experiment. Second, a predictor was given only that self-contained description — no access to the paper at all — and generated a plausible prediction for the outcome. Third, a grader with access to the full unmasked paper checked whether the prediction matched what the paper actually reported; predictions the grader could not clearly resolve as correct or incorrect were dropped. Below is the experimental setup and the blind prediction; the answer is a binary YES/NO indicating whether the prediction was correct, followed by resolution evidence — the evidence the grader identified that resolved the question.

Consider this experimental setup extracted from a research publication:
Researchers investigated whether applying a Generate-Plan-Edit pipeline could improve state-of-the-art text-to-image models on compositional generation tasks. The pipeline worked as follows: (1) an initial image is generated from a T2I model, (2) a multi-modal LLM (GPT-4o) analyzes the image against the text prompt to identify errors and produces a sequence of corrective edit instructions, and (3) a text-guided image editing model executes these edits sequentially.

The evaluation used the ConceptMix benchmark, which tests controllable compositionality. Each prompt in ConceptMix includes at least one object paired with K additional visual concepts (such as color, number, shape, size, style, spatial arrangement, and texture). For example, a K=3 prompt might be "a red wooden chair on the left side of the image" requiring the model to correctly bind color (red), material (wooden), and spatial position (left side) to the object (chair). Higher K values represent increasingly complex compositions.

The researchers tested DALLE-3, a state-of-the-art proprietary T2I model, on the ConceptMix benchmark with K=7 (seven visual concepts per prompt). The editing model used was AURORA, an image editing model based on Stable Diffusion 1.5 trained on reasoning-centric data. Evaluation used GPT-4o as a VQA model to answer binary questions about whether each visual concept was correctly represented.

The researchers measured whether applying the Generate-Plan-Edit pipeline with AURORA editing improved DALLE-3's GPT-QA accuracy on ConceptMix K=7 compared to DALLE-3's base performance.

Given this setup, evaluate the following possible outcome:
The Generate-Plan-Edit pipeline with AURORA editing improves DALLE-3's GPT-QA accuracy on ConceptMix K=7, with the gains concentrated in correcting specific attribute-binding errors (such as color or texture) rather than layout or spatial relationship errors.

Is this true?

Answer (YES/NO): NO